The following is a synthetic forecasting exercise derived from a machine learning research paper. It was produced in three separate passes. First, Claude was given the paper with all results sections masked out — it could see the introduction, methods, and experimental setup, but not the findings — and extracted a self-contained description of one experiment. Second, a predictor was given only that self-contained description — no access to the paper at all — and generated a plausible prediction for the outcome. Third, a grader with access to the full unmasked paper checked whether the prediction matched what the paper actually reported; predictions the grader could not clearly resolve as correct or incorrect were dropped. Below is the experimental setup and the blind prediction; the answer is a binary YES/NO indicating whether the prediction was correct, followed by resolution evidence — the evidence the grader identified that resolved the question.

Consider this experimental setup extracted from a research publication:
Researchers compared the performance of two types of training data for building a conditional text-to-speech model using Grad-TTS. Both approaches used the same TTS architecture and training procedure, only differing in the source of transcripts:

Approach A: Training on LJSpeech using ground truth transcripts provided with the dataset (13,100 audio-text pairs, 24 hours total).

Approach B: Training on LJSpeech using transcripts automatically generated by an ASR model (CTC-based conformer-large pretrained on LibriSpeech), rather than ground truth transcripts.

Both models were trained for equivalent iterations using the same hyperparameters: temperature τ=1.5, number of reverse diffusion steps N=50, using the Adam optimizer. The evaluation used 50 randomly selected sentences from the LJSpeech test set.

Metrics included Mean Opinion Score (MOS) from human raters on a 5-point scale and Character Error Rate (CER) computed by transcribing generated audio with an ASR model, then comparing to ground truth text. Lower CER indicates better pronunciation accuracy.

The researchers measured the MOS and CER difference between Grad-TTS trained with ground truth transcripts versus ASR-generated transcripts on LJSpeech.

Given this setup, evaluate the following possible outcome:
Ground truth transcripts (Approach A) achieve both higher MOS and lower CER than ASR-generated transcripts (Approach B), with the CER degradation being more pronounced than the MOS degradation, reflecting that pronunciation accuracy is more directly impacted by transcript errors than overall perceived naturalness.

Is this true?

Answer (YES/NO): YES